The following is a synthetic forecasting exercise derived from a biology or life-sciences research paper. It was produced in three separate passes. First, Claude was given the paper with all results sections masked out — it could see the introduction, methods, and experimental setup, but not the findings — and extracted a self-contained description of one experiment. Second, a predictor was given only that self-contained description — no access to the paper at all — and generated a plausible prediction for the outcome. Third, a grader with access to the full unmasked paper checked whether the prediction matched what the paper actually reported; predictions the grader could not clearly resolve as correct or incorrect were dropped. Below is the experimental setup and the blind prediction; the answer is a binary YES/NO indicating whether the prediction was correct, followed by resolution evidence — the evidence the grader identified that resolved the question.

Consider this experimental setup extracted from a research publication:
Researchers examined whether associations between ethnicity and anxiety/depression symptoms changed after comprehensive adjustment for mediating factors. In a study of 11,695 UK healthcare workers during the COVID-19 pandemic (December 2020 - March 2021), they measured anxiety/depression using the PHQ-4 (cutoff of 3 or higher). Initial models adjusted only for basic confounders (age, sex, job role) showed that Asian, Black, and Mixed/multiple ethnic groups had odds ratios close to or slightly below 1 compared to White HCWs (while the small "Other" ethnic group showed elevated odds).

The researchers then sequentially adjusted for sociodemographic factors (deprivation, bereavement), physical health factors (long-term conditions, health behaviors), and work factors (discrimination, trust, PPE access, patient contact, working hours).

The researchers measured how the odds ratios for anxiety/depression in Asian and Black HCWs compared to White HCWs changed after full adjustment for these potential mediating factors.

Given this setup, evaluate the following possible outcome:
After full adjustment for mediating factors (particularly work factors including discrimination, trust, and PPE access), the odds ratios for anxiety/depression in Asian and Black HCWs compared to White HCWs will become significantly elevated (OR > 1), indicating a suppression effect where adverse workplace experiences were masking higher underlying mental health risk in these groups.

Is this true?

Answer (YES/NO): NO